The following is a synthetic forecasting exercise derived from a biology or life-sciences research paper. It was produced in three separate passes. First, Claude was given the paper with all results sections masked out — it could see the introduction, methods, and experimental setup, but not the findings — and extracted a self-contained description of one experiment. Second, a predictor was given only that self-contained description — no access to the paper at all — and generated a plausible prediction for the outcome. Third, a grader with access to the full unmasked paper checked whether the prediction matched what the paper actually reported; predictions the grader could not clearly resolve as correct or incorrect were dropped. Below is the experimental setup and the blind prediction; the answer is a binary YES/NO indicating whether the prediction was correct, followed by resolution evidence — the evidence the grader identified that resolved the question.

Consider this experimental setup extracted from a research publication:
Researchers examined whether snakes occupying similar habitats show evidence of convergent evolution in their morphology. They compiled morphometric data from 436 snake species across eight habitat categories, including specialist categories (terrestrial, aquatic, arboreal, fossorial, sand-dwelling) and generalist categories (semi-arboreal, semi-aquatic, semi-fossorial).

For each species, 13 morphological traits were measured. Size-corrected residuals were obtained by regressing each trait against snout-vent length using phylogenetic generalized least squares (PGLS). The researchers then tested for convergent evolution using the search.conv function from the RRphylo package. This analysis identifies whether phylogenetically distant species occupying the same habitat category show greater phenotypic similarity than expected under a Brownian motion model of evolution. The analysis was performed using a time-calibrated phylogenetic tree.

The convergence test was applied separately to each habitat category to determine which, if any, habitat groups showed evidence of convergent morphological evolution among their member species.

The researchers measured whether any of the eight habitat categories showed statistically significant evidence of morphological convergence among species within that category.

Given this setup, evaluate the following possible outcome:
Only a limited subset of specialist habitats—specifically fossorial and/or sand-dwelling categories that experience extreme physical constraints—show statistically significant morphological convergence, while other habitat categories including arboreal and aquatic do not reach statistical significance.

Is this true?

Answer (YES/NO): NO